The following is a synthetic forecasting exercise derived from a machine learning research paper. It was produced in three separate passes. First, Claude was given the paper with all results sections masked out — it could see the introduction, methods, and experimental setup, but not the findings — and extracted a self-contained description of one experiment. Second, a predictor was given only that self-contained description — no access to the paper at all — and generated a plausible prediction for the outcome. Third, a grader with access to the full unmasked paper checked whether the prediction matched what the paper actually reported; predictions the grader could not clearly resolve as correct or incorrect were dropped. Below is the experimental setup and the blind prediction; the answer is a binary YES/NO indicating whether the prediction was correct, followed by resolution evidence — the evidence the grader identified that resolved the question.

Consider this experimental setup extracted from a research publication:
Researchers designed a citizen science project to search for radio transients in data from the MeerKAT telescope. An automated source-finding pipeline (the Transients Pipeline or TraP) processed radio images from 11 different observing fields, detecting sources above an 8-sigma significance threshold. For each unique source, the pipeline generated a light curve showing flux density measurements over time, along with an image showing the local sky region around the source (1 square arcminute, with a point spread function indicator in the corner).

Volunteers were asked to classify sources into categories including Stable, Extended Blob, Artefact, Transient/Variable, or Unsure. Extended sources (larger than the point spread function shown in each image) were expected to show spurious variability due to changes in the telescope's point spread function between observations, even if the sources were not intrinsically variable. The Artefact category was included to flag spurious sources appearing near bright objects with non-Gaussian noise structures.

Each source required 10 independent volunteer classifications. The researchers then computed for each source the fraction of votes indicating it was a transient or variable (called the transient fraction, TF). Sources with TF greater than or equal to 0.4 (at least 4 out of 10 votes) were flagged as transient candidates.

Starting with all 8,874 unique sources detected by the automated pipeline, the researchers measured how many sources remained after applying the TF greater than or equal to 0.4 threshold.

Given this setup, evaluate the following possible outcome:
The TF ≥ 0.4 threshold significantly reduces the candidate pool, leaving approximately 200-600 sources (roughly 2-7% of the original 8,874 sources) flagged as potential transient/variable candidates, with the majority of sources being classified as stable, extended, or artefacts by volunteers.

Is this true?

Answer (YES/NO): YES